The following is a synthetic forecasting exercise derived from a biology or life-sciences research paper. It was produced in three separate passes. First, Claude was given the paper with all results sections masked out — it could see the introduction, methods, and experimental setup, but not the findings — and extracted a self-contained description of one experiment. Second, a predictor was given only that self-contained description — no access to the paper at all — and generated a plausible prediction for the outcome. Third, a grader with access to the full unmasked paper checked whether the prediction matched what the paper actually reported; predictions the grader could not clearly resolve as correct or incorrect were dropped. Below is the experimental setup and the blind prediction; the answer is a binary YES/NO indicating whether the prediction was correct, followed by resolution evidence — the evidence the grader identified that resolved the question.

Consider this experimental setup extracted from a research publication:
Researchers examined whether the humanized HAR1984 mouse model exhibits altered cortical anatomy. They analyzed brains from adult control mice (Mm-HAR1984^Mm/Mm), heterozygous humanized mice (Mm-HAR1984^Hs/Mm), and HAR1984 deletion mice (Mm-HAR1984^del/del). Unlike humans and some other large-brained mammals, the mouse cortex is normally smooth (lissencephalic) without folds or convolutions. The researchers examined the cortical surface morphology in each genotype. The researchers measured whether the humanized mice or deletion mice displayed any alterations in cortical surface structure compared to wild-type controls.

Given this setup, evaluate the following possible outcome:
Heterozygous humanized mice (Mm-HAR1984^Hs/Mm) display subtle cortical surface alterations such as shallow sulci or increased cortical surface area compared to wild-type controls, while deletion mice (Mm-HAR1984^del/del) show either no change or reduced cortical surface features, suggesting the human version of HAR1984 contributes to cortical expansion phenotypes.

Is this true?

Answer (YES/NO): NO